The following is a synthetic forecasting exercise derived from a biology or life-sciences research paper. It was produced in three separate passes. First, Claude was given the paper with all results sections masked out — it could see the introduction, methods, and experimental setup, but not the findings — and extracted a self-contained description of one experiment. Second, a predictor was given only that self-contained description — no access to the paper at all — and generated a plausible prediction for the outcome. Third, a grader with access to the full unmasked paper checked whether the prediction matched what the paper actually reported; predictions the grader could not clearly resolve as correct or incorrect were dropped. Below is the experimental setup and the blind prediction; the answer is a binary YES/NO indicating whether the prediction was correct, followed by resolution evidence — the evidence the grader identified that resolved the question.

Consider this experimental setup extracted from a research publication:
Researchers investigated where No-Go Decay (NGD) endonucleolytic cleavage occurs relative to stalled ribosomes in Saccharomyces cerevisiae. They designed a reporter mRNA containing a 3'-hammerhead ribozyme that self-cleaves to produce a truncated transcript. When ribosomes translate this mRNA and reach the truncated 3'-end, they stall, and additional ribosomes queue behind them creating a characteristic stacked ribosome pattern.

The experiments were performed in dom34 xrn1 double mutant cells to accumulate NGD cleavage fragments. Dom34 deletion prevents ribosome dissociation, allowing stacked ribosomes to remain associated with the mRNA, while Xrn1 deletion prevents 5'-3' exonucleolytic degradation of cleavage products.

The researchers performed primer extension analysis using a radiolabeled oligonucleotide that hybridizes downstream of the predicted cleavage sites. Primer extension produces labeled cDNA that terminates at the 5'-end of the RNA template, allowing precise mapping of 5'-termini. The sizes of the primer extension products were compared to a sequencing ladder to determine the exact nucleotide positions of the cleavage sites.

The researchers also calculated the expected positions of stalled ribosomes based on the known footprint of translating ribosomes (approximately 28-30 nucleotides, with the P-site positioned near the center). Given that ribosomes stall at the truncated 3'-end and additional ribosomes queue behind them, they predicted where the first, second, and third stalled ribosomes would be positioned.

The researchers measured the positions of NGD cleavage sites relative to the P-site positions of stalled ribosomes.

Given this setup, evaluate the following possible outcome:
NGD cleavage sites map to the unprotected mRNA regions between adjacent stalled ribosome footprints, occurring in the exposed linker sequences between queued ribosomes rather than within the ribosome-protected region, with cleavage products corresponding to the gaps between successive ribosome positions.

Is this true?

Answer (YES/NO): NO